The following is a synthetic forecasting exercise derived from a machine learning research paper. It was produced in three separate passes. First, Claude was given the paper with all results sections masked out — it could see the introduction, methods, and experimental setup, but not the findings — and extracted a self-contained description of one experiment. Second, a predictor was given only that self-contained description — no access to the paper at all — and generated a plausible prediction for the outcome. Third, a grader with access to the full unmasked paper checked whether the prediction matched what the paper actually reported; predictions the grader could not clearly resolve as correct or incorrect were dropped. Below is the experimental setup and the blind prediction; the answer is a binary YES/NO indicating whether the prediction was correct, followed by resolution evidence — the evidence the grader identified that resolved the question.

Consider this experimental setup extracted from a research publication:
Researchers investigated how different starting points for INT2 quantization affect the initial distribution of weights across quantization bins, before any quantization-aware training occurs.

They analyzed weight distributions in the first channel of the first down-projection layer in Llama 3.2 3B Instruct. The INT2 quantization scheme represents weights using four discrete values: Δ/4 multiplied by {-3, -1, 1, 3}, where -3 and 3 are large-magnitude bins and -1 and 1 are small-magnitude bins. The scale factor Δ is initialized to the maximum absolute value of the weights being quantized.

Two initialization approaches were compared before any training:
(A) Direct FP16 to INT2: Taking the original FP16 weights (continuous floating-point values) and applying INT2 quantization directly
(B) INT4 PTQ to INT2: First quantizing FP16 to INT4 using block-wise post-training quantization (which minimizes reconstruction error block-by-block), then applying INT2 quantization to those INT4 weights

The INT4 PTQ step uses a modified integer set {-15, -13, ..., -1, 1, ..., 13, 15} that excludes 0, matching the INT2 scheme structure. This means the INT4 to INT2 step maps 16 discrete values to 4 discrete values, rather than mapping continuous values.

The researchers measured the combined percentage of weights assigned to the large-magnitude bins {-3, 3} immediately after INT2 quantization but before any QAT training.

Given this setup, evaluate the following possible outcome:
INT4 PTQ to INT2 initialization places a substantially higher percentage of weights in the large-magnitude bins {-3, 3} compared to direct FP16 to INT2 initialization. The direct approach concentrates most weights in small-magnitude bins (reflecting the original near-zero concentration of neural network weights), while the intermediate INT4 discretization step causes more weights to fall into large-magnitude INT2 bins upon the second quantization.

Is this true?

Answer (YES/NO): YES